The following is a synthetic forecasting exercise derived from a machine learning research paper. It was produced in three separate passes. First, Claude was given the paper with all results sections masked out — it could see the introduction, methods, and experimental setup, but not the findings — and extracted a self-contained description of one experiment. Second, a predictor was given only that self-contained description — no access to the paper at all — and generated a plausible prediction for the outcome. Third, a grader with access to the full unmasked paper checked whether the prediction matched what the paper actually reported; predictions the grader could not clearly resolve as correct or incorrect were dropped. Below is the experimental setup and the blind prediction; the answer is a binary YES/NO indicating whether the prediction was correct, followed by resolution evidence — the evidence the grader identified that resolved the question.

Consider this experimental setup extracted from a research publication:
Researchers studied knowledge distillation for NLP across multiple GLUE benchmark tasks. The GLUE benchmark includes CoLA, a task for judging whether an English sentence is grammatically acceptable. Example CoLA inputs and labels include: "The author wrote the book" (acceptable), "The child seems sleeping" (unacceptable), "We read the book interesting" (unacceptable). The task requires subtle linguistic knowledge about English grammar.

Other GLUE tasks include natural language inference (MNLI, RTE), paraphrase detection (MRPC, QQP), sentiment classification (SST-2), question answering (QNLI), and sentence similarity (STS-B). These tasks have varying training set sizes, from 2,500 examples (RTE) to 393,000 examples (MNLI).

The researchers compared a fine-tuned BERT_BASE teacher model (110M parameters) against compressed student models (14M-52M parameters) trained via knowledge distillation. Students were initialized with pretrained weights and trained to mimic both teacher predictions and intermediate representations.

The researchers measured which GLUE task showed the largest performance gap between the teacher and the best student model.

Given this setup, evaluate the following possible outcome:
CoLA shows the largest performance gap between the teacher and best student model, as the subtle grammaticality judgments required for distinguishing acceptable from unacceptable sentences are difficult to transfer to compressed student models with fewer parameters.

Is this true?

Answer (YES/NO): YES